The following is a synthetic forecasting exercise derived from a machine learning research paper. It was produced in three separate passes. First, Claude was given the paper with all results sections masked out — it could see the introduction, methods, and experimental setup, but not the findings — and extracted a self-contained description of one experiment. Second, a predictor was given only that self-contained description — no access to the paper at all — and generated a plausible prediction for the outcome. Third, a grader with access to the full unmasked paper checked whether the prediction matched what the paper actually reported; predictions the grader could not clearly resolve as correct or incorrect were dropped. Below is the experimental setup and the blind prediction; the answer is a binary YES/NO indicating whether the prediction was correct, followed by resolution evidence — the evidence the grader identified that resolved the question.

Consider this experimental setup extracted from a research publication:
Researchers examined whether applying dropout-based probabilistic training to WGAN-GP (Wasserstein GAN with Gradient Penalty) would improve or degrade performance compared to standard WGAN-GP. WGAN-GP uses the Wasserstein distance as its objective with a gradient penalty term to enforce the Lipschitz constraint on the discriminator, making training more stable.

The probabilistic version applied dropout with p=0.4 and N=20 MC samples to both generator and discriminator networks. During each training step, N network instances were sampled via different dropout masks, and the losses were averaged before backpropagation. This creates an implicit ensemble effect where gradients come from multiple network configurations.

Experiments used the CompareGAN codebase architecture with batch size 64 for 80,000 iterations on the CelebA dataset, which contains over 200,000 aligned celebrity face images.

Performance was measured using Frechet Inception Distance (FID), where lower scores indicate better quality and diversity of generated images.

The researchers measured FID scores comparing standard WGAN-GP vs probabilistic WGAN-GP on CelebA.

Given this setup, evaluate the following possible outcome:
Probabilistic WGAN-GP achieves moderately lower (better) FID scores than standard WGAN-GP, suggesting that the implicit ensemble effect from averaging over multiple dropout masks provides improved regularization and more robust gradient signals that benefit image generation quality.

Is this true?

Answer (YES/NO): NO